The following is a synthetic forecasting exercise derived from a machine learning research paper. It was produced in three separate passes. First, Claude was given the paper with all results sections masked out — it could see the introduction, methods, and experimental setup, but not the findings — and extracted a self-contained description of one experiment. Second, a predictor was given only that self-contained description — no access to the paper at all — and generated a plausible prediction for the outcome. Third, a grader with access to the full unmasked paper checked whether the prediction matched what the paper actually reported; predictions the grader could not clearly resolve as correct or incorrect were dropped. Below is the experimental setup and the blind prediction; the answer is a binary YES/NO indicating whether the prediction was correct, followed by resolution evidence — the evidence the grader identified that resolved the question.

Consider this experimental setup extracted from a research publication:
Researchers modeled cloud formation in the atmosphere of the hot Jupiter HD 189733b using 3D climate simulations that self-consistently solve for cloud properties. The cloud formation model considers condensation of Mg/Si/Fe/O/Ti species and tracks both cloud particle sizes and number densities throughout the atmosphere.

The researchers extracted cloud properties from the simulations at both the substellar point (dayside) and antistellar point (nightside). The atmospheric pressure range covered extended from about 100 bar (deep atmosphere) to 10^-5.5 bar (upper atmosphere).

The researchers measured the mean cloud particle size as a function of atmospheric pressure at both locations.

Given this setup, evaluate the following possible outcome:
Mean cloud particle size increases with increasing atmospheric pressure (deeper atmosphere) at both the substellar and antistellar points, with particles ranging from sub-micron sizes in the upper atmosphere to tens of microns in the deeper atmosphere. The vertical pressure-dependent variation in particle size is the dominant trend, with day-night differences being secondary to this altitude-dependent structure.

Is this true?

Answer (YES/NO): NO